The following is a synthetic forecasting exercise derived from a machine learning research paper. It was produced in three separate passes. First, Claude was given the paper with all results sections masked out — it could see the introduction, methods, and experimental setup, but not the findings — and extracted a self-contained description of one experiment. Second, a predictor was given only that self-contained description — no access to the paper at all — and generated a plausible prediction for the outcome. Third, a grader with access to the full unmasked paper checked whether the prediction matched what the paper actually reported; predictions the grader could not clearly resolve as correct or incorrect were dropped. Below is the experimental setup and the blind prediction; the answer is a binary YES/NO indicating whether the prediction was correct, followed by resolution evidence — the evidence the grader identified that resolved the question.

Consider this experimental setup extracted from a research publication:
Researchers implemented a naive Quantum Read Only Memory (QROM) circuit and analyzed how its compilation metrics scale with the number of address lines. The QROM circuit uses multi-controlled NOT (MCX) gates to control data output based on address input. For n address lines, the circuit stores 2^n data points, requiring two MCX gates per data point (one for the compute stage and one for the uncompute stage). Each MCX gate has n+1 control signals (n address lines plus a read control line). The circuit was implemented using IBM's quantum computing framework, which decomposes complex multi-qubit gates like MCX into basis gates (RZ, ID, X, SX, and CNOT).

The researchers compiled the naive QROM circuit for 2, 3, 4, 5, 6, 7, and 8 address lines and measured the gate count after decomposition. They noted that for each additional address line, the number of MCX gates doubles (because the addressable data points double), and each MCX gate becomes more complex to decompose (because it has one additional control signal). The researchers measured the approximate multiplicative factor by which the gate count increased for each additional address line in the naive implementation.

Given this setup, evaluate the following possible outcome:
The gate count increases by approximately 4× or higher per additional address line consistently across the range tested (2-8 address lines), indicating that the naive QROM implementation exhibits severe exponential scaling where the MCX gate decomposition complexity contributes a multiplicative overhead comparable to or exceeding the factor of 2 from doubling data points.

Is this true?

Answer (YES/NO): YES